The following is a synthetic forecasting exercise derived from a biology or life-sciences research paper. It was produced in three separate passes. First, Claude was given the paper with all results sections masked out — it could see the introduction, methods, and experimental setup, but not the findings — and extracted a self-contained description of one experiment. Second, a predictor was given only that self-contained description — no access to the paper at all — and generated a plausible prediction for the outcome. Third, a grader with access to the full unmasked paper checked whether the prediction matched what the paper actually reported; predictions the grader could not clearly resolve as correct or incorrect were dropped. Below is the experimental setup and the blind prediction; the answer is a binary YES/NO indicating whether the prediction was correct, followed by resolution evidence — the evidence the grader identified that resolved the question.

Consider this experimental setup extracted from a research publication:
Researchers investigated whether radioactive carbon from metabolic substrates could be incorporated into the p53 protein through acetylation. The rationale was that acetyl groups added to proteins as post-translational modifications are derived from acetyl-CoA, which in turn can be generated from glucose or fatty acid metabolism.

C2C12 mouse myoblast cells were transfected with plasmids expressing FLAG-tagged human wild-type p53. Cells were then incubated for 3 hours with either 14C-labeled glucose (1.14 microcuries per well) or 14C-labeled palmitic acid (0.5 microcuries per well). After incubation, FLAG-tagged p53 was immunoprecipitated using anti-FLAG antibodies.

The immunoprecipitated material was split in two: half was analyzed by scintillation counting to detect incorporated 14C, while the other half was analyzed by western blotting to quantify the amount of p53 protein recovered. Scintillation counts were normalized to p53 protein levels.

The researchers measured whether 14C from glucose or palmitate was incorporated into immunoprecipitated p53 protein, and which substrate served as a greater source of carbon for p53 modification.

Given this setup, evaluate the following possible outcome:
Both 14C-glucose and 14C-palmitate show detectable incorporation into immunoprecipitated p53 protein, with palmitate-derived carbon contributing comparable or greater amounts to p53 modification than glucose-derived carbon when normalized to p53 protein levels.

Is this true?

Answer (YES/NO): NO